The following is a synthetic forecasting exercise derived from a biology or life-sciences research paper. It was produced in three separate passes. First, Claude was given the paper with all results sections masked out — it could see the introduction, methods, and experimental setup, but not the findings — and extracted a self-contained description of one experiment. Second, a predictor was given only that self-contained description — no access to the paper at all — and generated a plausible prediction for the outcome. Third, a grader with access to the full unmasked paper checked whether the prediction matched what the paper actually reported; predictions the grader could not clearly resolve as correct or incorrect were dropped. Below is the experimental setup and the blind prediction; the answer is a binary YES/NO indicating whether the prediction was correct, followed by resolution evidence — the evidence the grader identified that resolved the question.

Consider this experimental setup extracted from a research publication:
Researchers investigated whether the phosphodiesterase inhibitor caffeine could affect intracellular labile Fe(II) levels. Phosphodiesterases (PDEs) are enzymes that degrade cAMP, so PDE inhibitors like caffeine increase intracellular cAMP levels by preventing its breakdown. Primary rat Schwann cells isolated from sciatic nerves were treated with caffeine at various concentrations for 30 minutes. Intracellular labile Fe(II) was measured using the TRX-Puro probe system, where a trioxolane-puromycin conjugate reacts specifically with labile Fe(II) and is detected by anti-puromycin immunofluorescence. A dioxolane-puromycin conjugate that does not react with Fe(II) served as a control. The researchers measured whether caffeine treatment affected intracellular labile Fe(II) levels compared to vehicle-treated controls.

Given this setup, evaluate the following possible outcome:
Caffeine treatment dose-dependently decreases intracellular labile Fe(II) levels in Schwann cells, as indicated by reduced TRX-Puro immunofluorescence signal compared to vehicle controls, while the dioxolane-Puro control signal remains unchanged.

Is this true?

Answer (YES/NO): NO